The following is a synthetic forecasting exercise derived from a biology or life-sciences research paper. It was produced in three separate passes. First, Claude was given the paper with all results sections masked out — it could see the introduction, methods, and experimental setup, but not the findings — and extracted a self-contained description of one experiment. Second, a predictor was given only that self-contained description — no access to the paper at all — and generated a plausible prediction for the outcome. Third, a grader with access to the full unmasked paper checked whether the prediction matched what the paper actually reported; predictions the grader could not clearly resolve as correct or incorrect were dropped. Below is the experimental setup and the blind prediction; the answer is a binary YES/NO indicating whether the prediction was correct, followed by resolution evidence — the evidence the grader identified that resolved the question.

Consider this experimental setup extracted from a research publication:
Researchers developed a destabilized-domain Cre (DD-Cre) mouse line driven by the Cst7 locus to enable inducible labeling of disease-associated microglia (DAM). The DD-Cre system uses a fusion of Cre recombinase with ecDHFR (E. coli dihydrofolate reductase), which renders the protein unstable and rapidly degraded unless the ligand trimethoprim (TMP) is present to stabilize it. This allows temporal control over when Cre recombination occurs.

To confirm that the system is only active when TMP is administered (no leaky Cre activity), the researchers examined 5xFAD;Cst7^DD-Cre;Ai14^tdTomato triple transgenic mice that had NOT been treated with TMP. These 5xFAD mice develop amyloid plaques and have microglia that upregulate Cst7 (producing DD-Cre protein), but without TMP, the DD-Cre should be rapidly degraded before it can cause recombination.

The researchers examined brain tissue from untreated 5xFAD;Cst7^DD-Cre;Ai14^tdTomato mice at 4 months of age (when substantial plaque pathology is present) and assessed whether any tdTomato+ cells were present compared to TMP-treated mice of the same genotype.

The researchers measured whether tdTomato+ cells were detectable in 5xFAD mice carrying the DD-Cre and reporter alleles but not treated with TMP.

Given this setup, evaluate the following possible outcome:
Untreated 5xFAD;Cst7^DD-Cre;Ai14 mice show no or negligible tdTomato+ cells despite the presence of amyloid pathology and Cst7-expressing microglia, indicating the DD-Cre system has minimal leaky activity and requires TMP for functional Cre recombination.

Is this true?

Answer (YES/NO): YES